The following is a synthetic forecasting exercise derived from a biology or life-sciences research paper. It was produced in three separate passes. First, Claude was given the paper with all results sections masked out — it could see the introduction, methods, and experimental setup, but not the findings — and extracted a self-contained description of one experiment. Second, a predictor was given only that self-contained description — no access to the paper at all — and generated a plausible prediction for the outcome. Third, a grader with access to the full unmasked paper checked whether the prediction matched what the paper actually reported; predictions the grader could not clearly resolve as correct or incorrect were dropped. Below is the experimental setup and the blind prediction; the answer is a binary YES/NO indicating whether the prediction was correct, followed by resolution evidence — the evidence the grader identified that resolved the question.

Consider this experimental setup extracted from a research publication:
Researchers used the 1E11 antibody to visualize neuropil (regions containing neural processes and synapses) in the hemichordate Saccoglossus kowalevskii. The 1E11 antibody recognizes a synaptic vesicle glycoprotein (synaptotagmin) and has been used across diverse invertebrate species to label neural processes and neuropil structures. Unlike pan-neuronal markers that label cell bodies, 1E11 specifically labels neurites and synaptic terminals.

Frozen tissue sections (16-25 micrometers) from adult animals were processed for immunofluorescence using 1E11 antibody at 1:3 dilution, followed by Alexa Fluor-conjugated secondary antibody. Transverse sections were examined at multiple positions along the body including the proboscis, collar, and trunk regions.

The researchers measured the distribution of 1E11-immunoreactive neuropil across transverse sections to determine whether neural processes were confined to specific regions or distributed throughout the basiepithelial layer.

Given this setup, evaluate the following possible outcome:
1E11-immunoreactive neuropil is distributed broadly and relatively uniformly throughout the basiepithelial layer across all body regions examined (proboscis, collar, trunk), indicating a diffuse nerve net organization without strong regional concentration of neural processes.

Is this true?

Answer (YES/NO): NO